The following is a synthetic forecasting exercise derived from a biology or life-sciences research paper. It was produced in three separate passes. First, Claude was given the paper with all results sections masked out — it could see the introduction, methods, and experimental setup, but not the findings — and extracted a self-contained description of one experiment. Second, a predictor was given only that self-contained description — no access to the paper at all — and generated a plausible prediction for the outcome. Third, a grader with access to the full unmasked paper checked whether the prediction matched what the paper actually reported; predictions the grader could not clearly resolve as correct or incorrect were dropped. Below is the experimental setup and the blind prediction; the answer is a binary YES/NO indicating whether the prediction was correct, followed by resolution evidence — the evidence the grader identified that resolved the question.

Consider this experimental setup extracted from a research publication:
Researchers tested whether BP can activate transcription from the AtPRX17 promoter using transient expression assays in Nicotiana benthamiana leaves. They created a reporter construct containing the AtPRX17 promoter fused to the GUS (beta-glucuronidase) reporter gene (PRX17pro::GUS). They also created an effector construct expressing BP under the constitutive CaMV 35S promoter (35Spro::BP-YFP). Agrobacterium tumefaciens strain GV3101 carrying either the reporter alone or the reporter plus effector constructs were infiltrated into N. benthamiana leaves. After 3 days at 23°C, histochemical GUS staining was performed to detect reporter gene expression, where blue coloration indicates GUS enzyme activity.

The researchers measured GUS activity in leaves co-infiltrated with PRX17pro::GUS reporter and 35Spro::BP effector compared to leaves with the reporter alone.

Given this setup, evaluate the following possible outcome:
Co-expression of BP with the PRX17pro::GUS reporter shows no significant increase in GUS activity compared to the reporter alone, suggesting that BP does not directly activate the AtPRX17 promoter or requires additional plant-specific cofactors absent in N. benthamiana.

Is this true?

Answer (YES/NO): NO